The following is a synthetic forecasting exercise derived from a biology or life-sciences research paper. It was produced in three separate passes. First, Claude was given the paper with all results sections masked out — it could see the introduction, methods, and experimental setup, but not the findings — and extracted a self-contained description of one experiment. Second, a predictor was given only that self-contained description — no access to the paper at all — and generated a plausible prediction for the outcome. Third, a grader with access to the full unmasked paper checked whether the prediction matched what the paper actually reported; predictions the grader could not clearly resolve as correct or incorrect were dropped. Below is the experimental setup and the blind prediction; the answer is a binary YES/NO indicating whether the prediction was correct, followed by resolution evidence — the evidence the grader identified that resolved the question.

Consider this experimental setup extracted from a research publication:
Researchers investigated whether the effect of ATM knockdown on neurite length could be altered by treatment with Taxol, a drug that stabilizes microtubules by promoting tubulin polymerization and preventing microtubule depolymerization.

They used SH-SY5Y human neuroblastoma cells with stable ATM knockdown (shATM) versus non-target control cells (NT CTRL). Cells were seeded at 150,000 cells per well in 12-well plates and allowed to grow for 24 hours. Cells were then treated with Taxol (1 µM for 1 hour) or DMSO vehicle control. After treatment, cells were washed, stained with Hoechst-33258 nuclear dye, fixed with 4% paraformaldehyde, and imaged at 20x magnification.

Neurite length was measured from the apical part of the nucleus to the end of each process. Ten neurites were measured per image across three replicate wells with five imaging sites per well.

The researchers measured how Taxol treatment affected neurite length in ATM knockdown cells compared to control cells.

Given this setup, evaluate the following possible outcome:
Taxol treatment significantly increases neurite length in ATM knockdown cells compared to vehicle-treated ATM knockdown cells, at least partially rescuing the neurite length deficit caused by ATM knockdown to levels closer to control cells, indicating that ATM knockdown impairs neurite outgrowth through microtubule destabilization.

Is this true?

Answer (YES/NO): NO